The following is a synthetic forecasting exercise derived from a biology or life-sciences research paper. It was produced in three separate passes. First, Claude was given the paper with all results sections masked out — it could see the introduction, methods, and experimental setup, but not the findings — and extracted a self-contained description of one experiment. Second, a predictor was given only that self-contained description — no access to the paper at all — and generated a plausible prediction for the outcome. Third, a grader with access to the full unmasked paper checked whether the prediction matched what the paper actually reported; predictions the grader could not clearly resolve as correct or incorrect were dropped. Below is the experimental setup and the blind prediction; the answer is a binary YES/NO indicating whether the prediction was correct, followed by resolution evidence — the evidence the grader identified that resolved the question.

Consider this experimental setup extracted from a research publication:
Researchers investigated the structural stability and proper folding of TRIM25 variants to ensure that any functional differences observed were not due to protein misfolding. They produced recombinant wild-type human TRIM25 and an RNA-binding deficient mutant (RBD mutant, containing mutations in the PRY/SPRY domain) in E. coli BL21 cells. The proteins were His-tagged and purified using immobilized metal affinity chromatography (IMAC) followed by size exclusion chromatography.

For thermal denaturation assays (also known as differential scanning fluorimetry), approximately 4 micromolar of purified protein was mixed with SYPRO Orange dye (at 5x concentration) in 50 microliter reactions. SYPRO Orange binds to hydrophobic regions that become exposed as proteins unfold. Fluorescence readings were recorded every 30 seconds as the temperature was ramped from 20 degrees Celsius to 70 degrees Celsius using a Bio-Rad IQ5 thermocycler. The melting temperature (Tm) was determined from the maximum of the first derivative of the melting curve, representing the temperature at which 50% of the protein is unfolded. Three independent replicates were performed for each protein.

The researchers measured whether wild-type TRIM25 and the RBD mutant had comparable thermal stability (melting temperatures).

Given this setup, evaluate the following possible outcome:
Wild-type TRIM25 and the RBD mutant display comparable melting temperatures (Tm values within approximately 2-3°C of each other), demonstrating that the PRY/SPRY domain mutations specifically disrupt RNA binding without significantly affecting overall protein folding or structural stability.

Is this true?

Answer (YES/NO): YES